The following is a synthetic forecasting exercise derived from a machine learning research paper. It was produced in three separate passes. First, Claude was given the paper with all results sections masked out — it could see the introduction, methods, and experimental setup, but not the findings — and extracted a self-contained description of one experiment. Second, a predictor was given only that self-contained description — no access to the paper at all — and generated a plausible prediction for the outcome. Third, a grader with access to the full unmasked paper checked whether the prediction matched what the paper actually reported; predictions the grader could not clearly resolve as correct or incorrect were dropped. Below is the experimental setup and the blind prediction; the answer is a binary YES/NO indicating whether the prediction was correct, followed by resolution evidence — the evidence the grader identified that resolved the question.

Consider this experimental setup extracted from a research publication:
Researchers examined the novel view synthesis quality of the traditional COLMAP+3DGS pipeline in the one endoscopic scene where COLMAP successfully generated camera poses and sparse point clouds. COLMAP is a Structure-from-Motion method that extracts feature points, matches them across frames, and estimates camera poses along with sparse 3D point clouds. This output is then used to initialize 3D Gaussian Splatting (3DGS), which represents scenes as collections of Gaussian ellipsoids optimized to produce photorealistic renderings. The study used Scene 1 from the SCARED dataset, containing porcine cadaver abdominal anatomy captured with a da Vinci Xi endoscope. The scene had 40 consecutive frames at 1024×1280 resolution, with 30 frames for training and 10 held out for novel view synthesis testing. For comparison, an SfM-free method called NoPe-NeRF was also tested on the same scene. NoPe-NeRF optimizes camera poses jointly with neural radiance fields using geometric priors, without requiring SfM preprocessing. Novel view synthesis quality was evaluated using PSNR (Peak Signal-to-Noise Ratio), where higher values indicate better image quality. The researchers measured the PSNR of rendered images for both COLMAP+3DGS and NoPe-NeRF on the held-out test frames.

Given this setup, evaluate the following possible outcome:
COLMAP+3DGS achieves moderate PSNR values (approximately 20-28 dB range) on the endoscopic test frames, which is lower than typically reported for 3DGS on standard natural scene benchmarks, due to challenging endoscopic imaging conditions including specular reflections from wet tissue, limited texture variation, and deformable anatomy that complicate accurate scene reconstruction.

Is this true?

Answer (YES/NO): YES